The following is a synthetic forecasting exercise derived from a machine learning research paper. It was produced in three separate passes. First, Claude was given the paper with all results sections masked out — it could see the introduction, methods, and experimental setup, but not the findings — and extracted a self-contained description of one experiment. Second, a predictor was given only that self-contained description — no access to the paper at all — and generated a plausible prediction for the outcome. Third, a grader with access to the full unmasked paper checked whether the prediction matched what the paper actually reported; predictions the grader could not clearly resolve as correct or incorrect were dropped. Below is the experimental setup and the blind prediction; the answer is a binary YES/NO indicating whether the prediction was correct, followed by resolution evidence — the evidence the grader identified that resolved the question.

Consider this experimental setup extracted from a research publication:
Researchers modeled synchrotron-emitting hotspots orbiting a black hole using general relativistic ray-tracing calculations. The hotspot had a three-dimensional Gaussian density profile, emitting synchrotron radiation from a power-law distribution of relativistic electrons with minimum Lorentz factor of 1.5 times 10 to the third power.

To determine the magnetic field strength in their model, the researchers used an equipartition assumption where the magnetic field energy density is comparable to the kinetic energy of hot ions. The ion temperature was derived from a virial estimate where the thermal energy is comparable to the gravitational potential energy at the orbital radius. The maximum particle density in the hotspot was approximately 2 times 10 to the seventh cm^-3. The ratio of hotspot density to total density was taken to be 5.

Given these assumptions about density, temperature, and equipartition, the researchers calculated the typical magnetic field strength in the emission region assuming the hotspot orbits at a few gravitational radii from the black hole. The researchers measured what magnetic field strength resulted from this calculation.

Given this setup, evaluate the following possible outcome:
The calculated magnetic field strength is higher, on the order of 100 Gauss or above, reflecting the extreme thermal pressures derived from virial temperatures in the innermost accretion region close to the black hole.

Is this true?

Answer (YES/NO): YES